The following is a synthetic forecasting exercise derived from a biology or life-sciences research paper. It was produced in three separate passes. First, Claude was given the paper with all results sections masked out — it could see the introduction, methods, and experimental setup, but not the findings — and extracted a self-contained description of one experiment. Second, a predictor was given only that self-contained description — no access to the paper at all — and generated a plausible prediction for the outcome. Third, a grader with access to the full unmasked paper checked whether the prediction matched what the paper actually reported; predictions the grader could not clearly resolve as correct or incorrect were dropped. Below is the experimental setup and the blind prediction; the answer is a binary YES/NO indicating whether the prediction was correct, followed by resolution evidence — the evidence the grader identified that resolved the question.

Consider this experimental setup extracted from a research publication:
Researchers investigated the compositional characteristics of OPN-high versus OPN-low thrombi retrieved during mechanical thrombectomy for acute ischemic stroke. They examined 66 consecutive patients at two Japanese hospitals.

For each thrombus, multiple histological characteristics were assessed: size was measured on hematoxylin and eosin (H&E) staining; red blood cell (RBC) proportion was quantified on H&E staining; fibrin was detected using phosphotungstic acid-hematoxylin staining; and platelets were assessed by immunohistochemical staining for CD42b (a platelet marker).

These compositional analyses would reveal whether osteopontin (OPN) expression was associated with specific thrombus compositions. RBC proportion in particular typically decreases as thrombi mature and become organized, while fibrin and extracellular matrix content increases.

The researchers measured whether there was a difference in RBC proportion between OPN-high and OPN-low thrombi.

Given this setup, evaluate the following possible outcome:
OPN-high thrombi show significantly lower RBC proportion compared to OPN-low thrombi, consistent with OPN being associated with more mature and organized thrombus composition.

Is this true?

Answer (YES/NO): NO